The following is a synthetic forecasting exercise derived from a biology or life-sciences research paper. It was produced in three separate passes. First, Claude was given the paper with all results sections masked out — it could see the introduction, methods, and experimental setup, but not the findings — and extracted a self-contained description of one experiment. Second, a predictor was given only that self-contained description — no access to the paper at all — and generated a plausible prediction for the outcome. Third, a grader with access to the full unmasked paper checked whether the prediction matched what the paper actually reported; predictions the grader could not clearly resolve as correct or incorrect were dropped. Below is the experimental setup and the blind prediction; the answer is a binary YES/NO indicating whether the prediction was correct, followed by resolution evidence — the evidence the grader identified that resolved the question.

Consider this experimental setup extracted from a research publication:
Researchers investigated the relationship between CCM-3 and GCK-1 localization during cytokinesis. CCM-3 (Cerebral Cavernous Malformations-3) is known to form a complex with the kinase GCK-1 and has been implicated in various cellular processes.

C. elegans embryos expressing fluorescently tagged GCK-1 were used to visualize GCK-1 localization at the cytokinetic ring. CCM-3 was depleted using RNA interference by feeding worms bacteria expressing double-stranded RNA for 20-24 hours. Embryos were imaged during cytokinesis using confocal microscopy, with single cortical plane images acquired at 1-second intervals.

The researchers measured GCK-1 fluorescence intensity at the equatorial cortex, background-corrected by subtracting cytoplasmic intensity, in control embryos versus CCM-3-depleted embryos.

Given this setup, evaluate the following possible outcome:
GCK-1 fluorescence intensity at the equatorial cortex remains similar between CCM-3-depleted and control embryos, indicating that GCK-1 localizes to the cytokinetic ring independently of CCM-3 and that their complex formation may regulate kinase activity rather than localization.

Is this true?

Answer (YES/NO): NO